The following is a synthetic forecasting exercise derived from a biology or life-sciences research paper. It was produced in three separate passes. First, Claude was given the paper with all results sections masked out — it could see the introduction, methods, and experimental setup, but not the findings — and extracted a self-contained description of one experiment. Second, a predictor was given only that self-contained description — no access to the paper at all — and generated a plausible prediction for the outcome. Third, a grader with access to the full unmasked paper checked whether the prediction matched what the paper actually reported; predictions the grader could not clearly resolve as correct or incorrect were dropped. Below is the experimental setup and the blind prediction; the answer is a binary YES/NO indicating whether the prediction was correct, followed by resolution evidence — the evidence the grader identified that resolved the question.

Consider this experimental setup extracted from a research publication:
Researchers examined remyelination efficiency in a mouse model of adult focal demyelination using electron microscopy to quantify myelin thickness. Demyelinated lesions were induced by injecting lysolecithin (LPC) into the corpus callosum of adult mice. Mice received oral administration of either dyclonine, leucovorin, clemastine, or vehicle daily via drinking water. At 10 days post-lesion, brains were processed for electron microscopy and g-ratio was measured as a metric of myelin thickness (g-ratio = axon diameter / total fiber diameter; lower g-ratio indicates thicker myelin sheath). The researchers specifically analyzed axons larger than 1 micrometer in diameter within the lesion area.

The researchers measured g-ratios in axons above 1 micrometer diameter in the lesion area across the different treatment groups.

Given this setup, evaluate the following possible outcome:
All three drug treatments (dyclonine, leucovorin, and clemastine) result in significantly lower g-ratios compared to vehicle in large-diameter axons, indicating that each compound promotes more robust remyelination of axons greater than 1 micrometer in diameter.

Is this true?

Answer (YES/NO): NO